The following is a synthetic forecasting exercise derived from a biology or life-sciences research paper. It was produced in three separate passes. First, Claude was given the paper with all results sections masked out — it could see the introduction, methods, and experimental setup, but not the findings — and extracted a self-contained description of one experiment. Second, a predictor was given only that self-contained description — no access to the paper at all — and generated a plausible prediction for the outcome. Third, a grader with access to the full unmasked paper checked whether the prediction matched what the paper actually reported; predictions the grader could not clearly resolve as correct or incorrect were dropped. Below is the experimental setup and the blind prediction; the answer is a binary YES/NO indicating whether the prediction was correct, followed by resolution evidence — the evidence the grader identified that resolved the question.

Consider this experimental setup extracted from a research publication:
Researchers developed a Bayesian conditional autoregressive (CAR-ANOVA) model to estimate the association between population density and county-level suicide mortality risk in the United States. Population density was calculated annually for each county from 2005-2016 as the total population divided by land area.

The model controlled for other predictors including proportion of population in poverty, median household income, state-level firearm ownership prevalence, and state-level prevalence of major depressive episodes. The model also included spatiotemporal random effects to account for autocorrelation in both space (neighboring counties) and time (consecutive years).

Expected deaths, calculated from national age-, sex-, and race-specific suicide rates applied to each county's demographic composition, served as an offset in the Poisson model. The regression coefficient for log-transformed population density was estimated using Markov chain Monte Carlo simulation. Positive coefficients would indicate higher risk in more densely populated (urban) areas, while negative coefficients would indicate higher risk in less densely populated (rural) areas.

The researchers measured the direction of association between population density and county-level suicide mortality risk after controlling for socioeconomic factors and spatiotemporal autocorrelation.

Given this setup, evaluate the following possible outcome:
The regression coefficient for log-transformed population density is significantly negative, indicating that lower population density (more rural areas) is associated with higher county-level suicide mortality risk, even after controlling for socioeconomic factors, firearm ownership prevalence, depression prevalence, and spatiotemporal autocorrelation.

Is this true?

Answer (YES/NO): YES